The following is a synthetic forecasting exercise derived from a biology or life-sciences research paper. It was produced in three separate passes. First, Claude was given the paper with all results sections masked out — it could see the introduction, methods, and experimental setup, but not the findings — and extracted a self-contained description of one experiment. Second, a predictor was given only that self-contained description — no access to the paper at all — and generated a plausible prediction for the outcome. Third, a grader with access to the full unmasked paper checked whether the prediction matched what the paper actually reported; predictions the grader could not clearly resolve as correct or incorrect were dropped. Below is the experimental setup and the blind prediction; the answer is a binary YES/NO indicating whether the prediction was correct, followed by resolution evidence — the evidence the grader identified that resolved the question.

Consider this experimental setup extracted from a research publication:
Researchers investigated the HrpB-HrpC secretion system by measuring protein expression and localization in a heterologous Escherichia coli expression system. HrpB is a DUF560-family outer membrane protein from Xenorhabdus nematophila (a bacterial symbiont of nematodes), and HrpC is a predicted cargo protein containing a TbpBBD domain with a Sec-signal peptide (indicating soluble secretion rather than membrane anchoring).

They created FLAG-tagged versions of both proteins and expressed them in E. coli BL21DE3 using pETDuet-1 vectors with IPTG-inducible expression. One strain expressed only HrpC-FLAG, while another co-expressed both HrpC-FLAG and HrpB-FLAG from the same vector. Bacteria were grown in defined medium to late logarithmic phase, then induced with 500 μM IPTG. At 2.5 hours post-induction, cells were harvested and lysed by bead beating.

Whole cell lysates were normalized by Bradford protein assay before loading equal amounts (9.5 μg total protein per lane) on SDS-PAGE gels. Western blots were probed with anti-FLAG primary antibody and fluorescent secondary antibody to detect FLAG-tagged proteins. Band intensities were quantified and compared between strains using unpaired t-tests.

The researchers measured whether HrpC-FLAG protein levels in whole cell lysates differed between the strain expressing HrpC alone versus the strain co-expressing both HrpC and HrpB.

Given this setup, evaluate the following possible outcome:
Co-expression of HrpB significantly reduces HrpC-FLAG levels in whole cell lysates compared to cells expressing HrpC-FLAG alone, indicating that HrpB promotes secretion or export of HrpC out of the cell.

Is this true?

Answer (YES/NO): NO